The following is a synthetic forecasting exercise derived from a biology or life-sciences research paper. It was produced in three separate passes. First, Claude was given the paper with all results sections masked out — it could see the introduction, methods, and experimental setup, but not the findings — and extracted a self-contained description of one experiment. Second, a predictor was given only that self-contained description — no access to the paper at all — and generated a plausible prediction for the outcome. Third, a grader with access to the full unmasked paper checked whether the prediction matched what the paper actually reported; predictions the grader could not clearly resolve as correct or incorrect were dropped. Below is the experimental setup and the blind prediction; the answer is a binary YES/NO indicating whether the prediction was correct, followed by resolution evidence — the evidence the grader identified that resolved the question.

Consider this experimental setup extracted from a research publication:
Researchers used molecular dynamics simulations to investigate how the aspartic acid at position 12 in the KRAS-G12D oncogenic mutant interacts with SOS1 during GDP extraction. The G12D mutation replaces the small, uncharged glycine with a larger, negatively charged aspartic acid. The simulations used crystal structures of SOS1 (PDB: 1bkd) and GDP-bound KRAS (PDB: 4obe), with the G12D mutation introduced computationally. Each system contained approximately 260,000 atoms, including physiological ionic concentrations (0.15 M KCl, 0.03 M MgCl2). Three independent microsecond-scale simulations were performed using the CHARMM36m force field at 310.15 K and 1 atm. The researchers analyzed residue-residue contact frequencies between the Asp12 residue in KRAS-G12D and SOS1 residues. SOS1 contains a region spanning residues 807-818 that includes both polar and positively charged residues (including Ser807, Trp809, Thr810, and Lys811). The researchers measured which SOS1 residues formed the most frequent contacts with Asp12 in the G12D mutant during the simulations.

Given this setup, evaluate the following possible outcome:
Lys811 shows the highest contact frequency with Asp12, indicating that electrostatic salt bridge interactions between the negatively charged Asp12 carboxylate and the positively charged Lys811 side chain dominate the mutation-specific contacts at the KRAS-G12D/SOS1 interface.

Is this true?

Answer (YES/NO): NO